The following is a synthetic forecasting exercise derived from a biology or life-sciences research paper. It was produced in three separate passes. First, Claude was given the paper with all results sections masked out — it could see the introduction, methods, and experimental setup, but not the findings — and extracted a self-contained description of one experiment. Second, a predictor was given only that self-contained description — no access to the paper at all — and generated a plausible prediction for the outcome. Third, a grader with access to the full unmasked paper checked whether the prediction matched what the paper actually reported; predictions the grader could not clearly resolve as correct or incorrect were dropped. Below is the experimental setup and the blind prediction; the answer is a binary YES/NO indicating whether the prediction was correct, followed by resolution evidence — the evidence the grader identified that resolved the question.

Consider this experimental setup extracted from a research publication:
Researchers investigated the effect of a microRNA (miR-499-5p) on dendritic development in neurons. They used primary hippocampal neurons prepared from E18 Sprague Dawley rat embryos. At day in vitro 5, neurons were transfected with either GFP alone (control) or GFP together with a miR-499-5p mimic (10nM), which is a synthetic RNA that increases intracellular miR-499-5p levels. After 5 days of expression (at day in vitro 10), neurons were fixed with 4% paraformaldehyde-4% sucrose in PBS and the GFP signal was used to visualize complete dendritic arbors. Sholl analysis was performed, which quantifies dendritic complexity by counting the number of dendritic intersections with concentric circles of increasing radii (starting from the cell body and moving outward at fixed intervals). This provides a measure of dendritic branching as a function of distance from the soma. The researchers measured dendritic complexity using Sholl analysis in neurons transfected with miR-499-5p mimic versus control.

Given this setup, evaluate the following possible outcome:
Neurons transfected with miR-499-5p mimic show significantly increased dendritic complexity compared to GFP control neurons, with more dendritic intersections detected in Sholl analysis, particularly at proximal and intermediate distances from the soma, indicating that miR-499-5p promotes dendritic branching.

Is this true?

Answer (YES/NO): NO